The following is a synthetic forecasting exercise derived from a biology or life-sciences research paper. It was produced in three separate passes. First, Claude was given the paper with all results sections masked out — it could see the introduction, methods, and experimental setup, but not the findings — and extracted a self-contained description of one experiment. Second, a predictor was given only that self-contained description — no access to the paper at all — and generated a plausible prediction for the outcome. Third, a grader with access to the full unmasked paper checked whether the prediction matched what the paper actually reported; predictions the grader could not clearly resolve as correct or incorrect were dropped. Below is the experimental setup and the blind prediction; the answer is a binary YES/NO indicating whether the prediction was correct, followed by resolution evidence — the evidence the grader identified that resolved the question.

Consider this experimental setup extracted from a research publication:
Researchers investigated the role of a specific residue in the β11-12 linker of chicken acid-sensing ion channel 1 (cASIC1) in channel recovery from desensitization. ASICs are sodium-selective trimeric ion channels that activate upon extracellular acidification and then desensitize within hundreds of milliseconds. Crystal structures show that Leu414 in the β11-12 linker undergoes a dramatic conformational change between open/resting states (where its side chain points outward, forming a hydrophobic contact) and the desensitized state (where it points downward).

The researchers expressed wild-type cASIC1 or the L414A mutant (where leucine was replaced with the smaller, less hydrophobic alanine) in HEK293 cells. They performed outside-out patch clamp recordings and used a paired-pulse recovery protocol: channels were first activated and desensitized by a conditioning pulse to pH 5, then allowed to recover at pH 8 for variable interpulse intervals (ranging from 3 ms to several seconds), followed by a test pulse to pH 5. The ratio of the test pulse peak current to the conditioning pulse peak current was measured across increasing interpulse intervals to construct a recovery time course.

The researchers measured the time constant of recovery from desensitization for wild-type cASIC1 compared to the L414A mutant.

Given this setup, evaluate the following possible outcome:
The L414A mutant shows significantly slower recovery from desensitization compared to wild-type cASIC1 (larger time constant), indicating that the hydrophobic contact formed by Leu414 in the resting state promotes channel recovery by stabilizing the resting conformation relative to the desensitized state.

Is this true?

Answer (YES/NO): NO